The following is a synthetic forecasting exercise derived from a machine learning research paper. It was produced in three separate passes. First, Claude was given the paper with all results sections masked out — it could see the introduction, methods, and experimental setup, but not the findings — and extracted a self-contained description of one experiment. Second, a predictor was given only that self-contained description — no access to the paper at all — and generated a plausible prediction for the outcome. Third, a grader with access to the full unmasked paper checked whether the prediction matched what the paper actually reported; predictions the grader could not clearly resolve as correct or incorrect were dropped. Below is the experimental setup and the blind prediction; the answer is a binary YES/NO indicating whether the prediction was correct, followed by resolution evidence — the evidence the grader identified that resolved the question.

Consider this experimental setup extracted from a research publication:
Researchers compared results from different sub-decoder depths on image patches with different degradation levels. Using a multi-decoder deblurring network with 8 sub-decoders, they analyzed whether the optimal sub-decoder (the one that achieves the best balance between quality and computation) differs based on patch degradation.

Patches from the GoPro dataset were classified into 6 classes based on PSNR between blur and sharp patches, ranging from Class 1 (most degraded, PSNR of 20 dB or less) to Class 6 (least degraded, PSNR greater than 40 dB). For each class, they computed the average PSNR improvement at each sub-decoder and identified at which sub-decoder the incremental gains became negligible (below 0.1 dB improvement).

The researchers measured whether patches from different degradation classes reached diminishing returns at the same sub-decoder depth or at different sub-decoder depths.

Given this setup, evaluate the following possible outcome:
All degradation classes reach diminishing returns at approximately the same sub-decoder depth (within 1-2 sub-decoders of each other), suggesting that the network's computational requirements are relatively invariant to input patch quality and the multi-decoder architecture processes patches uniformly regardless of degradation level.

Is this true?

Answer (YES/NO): NO